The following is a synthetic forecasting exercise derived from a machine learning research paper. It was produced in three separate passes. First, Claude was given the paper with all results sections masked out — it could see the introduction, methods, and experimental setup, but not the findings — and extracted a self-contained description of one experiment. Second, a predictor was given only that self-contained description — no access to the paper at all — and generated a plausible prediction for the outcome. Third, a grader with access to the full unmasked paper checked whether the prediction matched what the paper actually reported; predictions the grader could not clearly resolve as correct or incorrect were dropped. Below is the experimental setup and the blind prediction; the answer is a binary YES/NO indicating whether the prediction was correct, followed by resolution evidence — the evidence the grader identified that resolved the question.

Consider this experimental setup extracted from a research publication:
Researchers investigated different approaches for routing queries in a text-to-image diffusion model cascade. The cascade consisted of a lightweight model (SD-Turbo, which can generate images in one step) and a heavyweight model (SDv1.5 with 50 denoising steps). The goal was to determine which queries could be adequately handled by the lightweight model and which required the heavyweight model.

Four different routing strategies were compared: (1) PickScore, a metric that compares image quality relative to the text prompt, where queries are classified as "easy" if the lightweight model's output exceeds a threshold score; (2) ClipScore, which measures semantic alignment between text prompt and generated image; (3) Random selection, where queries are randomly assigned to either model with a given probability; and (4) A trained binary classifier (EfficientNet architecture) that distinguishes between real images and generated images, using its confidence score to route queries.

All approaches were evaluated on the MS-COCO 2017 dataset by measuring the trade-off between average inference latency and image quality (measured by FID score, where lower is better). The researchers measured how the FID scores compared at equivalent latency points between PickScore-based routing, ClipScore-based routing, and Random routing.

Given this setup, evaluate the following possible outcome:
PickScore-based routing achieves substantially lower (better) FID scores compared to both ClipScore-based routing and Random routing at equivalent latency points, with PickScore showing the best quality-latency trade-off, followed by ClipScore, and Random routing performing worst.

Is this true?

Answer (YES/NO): NO